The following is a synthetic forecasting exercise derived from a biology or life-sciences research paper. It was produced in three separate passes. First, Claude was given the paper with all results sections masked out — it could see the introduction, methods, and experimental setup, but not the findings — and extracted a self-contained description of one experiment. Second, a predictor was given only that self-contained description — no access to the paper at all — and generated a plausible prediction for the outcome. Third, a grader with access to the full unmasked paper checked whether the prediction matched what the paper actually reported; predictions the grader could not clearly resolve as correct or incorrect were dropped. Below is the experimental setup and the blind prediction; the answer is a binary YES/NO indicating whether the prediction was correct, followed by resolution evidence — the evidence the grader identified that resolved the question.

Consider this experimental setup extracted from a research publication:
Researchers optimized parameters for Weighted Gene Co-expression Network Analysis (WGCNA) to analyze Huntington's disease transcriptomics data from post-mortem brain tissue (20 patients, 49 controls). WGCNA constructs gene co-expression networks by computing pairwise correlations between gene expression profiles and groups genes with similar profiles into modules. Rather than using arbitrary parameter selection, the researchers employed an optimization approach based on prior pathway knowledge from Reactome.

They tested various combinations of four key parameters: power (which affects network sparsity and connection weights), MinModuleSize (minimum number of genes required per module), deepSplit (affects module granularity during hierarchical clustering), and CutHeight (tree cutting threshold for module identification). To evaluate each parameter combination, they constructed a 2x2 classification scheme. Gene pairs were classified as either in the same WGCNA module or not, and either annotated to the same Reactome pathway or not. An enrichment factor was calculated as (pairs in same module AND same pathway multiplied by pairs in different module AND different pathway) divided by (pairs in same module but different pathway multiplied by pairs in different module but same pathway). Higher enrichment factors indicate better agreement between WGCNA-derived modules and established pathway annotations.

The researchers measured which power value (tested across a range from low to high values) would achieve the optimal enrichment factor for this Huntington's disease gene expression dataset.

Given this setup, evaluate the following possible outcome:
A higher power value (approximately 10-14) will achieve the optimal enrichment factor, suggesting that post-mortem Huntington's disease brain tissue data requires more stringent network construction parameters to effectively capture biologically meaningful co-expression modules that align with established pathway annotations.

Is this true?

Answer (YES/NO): YES